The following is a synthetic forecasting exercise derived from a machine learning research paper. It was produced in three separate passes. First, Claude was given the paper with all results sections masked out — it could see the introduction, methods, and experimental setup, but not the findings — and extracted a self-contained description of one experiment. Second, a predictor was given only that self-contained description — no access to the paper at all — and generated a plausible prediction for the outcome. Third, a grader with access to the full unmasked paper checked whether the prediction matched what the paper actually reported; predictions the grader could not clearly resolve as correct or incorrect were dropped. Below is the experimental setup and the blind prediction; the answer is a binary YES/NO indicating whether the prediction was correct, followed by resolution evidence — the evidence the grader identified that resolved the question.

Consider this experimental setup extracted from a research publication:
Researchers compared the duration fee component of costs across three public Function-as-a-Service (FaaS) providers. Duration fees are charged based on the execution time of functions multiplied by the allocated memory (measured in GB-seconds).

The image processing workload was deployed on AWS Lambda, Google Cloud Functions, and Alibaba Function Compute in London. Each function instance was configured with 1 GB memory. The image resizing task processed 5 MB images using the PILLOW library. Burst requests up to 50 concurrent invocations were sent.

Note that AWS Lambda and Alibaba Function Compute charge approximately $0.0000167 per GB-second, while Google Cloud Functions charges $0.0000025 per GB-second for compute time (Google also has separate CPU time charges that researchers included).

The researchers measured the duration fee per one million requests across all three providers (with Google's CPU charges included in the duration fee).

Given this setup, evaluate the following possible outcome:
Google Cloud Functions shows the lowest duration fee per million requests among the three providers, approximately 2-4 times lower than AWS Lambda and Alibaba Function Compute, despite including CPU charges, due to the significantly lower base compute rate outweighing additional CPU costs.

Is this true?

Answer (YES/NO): NO